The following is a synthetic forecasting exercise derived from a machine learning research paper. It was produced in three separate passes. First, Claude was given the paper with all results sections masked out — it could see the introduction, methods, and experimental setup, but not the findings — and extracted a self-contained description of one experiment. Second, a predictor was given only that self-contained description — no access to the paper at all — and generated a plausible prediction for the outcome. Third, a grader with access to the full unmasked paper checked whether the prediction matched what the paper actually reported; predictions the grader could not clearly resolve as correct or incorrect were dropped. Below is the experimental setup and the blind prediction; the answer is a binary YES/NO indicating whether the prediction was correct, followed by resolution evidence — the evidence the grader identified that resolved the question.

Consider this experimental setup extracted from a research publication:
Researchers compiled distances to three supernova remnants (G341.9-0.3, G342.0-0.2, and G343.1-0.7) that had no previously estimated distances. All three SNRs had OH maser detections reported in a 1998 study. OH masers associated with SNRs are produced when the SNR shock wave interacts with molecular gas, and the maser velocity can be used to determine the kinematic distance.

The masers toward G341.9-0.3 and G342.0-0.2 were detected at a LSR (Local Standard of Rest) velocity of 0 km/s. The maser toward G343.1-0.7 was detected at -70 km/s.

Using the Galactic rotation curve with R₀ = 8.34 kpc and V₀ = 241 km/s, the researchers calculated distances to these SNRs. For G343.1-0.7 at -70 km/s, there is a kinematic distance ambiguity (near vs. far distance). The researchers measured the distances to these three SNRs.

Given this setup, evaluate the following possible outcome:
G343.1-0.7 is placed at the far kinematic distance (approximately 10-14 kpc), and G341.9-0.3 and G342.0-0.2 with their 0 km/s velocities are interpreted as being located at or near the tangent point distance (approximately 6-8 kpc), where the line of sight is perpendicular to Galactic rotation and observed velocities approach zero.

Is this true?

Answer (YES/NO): NO